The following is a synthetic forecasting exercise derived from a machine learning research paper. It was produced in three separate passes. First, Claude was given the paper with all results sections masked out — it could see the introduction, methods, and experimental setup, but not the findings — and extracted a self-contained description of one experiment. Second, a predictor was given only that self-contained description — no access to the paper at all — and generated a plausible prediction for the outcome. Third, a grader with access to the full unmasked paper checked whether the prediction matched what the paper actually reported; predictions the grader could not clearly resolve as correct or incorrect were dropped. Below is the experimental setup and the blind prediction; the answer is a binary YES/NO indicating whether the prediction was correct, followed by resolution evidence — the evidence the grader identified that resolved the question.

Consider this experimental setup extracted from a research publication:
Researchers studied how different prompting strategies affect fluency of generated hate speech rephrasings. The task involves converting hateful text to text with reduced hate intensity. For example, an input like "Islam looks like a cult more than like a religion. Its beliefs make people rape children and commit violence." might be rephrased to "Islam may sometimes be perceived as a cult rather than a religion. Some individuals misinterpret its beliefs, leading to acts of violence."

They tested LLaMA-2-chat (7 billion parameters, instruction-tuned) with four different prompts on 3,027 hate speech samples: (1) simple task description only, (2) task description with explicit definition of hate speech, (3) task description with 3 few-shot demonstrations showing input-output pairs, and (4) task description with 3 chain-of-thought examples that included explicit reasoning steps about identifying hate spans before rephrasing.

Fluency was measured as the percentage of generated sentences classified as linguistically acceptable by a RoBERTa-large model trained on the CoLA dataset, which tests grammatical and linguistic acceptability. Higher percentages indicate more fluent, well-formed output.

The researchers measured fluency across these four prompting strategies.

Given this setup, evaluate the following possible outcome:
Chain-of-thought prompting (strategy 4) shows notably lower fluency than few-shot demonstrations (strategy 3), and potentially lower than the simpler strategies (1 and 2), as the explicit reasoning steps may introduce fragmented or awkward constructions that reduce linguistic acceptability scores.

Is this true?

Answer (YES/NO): NO